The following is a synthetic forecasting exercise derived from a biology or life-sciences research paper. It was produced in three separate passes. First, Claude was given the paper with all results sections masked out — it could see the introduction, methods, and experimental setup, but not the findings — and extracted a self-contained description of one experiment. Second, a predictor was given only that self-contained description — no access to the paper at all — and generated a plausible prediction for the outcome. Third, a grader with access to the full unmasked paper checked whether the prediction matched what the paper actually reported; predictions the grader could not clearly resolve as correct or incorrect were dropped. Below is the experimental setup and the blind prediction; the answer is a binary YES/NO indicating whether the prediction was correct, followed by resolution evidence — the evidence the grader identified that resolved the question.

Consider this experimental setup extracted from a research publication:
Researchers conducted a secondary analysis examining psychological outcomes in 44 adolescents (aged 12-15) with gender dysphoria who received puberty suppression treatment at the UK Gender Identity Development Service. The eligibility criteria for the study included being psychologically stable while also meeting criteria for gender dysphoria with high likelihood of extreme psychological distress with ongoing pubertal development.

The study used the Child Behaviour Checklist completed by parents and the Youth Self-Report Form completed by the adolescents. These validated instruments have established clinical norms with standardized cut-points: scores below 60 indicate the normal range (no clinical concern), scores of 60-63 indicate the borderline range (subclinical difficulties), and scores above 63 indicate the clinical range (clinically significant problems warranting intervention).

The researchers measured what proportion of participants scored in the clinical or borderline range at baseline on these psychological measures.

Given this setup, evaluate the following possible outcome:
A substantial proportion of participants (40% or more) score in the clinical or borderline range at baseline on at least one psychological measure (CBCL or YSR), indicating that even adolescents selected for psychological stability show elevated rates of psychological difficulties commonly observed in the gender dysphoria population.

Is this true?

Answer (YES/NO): YES